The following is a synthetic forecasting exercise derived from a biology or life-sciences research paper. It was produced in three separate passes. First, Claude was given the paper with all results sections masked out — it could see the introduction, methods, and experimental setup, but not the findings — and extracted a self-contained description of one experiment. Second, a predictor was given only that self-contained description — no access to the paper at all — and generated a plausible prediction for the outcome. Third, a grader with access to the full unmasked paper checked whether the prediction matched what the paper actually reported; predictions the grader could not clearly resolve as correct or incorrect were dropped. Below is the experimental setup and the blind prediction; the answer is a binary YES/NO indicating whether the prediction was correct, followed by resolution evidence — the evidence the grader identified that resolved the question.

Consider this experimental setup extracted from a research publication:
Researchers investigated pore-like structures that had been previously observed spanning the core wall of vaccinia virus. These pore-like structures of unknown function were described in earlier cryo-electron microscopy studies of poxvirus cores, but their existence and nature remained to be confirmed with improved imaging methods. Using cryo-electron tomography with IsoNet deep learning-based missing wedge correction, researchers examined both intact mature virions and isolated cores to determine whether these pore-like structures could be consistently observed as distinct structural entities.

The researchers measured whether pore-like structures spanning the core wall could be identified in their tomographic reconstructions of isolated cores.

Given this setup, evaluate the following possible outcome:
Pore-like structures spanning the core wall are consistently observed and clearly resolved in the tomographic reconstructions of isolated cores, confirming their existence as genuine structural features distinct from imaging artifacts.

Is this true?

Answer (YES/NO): YES